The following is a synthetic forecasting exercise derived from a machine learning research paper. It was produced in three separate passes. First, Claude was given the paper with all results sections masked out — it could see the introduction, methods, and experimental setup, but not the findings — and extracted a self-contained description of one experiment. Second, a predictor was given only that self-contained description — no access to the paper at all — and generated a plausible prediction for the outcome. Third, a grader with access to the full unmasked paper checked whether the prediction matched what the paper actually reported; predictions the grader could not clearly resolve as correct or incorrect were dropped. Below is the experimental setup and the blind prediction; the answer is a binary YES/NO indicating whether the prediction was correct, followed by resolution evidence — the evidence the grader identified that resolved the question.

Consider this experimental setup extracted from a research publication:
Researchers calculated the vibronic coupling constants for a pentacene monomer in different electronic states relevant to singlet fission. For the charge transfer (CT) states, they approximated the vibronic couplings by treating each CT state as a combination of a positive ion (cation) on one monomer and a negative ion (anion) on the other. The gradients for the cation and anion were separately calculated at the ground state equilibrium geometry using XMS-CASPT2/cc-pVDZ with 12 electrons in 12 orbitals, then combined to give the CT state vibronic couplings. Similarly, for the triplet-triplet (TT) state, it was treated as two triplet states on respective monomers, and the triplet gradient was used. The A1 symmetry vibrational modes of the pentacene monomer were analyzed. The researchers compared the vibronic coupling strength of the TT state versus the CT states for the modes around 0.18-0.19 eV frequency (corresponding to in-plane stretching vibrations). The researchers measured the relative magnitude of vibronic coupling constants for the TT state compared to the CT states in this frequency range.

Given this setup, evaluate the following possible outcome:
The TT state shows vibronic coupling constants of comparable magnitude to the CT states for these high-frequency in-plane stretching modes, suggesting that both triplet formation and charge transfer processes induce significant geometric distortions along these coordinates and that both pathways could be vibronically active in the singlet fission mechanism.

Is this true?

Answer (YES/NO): NO